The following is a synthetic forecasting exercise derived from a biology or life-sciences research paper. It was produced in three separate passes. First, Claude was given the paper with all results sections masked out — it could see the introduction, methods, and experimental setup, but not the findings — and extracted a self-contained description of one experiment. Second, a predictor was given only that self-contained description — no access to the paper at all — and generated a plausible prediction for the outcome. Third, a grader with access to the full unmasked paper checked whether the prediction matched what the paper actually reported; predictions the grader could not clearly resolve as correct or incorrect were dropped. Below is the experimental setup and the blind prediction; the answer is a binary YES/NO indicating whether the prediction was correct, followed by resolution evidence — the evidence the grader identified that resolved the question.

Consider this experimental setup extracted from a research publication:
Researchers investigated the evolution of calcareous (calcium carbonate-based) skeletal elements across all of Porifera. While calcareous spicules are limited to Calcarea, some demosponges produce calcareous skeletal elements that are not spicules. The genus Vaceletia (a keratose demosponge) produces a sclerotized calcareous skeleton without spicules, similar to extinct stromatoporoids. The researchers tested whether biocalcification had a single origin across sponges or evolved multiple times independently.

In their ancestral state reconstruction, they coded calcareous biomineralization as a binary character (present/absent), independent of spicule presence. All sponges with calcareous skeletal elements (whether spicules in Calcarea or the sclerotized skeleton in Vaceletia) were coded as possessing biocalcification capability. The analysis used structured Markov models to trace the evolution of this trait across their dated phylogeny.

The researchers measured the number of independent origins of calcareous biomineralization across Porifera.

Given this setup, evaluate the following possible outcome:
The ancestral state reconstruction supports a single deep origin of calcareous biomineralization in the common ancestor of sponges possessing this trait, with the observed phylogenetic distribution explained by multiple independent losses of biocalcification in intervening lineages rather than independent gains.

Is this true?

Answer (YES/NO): NO